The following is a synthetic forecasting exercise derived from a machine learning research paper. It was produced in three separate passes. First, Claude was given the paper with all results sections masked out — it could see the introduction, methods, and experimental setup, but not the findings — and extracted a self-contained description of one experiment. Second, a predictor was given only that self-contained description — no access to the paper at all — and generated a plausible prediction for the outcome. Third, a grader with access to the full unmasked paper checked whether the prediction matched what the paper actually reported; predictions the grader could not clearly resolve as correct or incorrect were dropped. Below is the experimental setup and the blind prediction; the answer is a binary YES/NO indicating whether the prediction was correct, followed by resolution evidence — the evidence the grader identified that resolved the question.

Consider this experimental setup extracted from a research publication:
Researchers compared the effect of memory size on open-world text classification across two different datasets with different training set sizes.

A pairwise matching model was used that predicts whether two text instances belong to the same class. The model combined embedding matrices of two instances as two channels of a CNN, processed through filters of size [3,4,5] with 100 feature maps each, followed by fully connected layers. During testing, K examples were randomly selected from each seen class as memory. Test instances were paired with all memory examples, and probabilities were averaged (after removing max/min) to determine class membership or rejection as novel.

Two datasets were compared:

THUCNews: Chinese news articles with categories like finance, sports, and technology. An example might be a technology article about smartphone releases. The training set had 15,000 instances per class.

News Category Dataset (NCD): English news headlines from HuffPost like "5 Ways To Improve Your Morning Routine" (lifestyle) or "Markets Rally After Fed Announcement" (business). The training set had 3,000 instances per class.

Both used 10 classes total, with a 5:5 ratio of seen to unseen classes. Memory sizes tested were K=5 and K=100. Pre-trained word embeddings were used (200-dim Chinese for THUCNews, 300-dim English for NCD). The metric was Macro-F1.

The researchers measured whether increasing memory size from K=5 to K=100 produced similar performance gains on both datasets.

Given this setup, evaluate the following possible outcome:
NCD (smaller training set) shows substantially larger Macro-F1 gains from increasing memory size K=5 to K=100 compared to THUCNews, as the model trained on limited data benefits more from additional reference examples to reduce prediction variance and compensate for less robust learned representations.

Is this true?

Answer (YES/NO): YES